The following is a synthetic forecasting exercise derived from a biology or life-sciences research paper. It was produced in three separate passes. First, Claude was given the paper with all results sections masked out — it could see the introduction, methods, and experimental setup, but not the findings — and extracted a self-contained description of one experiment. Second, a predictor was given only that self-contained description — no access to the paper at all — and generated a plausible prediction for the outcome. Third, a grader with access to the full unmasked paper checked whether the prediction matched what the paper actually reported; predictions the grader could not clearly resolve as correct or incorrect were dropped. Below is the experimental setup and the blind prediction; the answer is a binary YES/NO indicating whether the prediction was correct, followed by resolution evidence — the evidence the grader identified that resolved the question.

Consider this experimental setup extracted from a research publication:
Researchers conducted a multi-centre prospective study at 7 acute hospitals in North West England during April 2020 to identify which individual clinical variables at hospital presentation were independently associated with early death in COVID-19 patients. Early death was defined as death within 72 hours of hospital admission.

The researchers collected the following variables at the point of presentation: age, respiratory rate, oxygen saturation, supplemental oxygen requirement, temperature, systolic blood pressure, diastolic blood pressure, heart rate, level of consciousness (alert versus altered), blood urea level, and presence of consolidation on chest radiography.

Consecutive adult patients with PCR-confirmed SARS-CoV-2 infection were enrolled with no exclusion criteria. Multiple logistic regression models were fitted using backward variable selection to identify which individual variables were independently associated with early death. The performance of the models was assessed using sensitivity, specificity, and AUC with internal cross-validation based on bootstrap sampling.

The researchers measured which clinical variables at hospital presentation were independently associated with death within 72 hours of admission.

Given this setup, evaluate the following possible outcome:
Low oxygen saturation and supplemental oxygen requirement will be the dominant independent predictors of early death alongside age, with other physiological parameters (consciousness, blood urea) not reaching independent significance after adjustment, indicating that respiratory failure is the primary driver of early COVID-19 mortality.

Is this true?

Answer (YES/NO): NO